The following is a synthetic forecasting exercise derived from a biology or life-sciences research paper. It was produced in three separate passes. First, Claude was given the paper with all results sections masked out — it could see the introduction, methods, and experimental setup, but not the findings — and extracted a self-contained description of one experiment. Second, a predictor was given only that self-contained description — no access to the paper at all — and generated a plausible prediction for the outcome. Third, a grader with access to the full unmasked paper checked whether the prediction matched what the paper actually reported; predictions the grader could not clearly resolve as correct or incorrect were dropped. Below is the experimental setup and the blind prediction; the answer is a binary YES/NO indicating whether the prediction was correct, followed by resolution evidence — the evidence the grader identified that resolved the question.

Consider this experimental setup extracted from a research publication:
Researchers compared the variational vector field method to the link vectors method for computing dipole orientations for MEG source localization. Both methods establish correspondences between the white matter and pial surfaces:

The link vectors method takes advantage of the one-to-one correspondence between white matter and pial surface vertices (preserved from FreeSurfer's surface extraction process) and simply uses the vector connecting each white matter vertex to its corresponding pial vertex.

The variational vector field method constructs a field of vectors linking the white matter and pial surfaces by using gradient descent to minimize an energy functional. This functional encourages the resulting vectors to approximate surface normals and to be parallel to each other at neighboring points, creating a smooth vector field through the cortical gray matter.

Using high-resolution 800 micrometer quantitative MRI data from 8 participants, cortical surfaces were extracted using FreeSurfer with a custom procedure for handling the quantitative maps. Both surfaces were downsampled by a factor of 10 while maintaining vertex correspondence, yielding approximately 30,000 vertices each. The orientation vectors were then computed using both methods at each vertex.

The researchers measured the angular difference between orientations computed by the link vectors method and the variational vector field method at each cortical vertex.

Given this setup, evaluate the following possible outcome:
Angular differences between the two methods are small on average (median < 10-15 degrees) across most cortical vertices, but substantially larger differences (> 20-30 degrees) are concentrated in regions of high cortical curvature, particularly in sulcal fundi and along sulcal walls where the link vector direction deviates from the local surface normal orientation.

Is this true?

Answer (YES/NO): NO